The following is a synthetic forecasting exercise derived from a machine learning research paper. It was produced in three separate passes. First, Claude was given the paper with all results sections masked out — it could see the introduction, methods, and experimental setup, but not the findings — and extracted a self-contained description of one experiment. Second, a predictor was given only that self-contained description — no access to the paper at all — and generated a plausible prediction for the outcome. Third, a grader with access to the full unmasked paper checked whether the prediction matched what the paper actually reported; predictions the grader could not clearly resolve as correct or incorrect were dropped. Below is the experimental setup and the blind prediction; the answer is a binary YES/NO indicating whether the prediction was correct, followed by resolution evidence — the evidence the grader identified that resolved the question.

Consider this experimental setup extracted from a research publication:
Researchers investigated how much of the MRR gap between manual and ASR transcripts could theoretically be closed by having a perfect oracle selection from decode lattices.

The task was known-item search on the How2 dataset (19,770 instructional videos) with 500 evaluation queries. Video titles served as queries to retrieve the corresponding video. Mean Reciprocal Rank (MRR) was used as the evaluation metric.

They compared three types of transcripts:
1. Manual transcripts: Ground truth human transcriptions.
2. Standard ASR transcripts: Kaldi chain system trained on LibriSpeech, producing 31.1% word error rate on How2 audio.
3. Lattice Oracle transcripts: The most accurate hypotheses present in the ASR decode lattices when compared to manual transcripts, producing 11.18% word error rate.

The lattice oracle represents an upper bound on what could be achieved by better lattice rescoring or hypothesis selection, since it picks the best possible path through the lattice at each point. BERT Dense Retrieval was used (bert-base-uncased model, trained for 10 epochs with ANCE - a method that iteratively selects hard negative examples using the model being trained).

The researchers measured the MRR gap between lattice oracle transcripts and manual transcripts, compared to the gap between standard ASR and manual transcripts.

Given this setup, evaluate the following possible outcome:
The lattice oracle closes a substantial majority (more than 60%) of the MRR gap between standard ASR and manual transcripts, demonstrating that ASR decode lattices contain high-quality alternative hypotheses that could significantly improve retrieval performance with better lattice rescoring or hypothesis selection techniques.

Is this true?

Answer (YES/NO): YES